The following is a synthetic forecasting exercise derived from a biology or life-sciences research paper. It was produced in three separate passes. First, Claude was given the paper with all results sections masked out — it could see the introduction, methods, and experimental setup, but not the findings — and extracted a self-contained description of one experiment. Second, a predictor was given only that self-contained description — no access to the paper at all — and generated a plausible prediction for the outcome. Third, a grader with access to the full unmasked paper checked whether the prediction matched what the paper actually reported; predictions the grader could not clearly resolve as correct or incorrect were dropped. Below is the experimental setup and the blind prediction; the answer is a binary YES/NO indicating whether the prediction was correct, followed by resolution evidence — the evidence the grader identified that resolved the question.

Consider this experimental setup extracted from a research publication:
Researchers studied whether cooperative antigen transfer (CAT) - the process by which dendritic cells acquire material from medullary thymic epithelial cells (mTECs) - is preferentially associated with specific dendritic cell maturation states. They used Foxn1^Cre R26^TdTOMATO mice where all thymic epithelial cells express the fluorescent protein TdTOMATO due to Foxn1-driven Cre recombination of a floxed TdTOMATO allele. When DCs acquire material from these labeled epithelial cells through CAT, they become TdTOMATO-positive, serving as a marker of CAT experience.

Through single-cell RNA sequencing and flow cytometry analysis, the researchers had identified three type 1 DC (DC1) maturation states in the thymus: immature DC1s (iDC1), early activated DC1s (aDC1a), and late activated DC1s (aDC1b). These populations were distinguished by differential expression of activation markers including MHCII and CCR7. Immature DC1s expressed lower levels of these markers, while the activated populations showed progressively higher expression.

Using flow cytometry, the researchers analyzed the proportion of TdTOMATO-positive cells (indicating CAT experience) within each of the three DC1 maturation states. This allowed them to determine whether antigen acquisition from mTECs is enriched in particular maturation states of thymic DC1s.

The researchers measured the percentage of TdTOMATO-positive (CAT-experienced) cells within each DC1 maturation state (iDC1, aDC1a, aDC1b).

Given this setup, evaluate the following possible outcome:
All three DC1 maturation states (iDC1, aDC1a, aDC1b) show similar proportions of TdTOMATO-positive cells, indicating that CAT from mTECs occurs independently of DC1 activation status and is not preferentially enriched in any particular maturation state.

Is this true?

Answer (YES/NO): NO